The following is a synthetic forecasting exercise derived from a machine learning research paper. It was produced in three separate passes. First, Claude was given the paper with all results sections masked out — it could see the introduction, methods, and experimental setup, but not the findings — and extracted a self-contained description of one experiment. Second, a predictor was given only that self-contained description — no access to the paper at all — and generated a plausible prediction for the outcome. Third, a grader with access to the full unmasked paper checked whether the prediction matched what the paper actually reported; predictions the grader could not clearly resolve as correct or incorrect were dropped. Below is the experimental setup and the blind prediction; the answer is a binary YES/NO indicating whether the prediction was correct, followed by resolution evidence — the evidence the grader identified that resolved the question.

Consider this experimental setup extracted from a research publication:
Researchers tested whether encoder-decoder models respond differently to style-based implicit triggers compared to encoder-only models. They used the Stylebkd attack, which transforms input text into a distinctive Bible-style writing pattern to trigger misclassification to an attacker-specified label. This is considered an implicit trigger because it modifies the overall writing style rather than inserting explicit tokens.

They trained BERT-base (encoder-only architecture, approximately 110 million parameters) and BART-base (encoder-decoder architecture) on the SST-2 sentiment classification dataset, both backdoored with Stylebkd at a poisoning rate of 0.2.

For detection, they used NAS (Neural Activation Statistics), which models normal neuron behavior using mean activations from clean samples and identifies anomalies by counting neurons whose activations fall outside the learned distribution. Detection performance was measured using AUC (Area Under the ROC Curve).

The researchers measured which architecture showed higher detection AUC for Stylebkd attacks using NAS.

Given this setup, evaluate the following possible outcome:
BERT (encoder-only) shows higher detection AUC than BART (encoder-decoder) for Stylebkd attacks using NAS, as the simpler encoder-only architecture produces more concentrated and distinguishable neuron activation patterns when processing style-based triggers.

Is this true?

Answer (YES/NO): NO